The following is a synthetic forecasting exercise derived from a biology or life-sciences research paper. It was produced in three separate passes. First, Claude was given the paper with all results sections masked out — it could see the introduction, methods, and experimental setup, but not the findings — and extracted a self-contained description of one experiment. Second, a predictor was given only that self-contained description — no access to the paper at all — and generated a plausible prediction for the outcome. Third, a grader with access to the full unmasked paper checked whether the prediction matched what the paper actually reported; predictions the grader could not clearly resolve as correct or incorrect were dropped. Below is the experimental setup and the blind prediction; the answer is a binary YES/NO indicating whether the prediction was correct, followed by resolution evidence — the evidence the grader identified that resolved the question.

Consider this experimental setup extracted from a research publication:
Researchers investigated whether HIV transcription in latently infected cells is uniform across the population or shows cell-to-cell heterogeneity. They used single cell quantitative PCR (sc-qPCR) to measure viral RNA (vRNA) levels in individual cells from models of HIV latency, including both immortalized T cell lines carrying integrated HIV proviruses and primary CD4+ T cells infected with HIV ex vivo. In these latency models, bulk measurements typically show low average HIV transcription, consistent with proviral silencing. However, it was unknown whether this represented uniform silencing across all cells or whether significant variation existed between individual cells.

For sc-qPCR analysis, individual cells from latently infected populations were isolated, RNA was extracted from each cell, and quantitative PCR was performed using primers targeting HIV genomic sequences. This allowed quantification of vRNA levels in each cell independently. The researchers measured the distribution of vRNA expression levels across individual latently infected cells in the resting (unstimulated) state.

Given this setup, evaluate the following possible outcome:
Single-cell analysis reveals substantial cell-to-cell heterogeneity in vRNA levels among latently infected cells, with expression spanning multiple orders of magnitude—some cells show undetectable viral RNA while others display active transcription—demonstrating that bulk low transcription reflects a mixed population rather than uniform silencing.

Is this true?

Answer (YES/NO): YES